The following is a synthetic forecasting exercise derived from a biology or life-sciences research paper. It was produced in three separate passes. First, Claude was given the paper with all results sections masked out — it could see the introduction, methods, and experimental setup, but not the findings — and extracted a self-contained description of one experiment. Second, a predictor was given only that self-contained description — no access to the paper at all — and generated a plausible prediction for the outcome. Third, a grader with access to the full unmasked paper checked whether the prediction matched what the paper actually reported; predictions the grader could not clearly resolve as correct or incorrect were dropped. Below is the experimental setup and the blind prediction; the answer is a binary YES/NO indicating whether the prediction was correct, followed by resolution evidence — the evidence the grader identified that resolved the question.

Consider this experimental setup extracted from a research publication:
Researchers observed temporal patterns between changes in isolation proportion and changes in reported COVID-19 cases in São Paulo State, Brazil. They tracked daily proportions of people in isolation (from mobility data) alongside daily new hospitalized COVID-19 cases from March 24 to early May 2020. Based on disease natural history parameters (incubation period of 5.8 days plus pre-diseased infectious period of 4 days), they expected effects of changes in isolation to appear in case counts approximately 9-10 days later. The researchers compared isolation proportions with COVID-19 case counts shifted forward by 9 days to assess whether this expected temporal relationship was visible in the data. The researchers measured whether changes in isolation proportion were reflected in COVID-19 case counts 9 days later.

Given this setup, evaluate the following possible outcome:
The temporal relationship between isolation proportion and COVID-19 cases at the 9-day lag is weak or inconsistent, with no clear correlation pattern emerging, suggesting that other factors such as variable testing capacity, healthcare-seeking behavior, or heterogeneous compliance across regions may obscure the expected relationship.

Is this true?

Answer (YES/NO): NO